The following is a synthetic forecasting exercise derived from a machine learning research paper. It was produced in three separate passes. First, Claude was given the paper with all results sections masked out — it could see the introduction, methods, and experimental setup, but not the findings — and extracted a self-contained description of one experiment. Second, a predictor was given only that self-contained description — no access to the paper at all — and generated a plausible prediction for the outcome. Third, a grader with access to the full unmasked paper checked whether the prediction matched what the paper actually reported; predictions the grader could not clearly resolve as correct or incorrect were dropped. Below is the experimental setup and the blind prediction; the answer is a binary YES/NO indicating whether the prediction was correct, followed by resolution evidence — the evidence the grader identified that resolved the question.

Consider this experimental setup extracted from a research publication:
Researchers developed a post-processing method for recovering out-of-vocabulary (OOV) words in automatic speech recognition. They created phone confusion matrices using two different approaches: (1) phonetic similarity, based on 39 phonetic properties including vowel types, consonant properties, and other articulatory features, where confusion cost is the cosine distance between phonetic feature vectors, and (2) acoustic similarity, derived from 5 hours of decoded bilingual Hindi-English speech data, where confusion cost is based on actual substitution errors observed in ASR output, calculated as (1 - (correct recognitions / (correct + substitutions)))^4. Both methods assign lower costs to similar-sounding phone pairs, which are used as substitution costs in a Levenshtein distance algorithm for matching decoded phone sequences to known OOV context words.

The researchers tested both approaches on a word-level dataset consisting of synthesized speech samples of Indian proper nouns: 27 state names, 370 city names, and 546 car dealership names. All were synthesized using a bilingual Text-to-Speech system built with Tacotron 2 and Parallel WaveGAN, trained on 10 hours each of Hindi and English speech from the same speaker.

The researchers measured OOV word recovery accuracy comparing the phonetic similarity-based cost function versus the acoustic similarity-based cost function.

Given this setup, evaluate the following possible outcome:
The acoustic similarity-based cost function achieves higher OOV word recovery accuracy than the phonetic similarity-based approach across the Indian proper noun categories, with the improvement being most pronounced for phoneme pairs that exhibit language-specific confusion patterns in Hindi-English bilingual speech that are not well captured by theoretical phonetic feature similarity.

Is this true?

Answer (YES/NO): NO